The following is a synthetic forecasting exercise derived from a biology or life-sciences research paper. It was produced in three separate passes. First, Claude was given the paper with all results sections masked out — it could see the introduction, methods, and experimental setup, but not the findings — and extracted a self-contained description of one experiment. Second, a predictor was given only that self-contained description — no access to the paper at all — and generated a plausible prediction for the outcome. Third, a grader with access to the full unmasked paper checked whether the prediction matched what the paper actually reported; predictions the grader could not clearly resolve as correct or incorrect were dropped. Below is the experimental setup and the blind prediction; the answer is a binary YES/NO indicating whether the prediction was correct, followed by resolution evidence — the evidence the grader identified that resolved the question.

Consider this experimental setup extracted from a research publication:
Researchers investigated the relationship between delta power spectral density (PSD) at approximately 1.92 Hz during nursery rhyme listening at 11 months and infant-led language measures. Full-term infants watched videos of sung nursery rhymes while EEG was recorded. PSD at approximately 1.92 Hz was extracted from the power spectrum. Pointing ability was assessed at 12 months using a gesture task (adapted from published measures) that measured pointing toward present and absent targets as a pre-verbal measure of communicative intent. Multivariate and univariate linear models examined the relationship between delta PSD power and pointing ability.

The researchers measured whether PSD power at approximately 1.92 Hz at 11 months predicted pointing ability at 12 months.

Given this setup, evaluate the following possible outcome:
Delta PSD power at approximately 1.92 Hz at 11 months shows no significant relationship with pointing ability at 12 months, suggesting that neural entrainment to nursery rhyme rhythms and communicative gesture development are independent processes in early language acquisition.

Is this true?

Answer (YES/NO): NO